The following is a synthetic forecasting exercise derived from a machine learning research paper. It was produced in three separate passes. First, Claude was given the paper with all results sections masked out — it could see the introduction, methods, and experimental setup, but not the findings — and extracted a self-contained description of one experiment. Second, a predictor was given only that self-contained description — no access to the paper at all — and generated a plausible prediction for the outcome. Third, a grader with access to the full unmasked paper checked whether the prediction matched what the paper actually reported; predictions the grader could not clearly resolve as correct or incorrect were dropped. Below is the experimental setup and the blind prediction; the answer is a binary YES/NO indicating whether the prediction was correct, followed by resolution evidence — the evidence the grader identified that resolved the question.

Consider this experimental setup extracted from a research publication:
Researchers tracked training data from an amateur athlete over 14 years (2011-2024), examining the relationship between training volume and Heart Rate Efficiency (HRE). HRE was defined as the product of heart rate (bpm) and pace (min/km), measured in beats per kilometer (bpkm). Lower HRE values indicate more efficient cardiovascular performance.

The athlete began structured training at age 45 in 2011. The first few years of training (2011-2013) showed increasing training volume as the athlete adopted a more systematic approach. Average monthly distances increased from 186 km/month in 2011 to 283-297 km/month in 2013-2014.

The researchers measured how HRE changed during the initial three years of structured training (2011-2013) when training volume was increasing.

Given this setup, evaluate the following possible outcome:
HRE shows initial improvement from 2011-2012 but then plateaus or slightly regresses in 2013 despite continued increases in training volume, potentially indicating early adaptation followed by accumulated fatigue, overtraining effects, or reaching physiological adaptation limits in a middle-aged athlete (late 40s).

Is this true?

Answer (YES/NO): NO